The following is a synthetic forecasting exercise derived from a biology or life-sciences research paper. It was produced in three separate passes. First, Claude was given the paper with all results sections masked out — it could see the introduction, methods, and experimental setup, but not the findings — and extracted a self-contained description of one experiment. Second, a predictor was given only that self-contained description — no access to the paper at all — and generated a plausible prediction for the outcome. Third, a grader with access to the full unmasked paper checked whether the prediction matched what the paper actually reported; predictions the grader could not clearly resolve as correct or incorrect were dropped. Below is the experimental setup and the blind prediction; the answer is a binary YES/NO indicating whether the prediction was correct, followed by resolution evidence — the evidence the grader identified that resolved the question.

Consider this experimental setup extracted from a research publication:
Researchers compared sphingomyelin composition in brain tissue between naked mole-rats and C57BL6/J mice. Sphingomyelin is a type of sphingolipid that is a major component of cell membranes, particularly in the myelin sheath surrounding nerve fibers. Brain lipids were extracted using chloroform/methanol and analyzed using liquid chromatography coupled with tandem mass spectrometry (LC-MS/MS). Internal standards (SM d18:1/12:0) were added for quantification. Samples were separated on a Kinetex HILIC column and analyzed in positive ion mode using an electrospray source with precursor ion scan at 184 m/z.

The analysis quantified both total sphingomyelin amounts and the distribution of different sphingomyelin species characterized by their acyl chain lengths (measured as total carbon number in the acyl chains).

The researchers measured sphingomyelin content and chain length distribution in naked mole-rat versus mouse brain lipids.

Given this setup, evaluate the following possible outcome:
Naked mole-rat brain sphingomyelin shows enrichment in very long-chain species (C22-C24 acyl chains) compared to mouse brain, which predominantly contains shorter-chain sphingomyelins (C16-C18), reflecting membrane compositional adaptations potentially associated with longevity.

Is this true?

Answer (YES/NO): NO